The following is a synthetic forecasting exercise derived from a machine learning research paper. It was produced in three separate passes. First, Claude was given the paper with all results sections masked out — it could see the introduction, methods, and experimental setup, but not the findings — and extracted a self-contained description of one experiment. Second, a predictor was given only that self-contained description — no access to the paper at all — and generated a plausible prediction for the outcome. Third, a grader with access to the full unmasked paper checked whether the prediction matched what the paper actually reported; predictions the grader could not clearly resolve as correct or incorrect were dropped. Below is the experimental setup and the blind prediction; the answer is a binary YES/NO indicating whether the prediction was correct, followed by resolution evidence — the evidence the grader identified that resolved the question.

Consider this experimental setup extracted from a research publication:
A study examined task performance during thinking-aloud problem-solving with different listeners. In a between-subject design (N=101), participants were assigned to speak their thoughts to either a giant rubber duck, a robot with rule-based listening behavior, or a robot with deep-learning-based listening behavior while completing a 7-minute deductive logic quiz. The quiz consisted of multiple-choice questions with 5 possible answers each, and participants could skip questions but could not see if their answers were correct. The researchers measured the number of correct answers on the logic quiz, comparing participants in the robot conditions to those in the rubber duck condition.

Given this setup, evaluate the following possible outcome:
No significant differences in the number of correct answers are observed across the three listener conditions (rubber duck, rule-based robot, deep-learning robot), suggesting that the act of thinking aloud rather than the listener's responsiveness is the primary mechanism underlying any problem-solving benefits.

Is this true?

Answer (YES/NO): YES